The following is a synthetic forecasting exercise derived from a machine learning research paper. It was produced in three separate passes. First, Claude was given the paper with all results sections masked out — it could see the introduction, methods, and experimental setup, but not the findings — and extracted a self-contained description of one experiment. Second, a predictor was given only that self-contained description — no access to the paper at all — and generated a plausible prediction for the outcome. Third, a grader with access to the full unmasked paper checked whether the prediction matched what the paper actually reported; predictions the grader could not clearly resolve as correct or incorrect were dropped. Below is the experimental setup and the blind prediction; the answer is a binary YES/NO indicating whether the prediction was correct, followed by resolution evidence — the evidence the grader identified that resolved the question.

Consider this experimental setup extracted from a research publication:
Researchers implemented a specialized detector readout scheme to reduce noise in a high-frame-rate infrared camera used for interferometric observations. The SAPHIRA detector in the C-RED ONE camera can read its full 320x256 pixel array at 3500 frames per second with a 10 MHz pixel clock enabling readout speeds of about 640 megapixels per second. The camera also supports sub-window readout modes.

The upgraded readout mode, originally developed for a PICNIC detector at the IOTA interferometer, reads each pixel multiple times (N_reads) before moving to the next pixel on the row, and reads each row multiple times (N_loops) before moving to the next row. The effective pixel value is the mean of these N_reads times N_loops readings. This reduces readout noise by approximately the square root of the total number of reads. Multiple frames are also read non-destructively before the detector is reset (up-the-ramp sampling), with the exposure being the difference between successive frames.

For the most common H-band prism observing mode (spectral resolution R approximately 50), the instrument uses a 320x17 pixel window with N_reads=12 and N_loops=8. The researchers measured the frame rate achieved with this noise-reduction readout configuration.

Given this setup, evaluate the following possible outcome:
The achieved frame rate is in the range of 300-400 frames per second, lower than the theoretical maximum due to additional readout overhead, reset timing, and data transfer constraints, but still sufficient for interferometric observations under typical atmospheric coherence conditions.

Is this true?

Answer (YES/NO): YES